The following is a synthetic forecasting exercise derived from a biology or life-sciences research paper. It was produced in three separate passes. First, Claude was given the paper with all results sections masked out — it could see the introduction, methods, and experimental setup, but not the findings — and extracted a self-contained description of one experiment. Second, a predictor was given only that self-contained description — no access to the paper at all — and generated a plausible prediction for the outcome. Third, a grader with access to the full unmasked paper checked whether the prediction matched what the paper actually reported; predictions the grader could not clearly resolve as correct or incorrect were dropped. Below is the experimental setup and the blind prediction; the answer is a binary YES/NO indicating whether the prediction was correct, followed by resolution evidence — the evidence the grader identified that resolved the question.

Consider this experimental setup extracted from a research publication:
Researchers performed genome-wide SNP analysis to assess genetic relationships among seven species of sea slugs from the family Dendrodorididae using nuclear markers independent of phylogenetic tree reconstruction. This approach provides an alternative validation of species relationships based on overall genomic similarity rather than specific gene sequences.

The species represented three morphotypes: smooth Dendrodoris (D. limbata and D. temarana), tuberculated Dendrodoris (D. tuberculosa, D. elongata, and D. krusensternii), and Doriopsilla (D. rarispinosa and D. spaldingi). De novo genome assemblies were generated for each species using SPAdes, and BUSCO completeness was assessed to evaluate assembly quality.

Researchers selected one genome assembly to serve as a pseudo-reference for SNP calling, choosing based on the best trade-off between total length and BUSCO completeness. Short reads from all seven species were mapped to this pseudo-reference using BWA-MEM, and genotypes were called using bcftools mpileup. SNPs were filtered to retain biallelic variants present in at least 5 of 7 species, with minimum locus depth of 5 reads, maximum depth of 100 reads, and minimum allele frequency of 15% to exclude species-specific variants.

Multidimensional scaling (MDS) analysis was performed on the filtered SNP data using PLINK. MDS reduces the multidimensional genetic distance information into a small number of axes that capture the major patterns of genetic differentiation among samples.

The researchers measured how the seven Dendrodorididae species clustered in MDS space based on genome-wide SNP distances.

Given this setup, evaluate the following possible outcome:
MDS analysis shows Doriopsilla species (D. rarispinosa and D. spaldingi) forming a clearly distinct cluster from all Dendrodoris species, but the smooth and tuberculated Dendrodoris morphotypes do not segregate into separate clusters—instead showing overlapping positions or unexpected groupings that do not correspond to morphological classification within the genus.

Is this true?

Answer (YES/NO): NO